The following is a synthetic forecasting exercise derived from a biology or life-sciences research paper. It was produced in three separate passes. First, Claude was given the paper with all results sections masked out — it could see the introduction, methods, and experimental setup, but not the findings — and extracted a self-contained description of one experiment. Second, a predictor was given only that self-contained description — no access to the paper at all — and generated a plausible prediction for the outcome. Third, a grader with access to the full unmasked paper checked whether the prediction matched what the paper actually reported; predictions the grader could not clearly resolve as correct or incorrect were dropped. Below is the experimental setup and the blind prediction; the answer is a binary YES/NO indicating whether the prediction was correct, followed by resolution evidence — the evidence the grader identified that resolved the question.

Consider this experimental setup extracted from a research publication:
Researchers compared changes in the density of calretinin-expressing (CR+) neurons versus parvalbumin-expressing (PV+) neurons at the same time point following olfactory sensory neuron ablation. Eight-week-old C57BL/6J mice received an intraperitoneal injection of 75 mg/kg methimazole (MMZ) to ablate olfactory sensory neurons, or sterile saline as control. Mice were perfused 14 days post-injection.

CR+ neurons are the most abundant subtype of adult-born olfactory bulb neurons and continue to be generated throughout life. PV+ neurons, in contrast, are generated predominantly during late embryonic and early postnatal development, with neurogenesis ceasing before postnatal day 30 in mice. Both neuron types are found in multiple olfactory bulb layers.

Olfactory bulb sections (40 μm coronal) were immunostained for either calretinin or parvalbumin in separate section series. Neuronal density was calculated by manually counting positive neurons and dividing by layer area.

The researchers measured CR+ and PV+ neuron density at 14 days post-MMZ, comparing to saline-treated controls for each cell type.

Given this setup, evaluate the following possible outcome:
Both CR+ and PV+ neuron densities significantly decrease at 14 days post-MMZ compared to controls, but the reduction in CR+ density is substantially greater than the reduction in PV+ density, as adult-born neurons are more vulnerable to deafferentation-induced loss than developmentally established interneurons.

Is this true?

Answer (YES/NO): NO